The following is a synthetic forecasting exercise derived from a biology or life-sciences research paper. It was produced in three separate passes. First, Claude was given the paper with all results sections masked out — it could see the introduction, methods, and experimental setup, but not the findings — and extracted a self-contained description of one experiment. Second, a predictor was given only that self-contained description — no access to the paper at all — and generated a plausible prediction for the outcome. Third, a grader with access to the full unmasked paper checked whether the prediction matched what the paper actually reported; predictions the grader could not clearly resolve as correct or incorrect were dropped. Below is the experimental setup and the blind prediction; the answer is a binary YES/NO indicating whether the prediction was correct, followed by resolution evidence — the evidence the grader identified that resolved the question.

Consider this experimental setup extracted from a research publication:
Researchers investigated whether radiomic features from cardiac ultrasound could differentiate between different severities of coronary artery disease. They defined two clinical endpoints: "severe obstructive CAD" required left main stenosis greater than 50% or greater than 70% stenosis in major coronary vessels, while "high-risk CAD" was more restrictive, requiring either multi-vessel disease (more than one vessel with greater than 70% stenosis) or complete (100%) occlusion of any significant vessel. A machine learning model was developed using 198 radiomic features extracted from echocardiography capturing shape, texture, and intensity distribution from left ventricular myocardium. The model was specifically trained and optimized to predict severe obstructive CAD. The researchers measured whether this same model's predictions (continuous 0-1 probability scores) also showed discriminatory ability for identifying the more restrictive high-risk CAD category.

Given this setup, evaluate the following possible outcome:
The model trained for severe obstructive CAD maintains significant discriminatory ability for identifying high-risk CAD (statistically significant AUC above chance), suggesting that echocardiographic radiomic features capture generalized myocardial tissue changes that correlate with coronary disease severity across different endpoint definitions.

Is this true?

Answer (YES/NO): YES